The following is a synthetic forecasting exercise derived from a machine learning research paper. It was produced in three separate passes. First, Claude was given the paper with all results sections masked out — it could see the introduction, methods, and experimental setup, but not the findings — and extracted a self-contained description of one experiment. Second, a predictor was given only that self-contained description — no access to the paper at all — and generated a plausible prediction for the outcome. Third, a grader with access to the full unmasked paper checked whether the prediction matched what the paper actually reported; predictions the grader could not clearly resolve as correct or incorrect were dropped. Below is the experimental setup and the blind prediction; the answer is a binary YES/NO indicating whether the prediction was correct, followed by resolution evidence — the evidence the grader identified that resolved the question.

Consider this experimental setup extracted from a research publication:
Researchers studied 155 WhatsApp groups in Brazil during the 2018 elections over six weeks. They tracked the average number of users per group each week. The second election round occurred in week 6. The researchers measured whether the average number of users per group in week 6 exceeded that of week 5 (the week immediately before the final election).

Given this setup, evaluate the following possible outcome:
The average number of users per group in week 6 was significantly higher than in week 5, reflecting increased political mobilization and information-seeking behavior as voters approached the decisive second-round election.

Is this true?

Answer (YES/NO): NO